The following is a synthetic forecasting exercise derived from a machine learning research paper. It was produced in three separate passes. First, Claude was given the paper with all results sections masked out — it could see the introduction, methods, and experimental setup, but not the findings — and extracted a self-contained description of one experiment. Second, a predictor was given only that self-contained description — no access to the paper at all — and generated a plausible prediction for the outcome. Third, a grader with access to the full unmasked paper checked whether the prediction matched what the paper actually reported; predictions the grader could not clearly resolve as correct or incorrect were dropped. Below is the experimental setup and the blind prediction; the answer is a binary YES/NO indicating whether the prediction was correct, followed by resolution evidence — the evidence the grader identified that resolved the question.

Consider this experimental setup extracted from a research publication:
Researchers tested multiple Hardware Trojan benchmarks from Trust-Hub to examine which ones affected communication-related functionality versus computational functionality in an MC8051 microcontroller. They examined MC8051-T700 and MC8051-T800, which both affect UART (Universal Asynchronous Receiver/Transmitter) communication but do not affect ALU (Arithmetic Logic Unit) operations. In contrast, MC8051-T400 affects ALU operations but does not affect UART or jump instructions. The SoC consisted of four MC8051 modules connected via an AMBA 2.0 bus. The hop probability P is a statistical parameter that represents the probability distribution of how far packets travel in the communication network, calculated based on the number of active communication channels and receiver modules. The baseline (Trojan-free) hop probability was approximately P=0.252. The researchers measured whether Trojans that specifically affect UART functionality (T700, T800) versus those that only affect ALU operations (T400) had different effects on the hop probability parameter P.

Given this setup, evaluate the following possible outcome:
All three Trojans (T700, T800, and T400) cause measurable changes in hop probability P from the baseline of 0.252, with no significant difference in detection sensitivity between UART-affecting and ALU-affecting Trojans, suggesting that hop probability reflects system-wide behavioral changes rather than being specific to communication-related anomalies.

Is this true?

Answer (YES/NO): NO